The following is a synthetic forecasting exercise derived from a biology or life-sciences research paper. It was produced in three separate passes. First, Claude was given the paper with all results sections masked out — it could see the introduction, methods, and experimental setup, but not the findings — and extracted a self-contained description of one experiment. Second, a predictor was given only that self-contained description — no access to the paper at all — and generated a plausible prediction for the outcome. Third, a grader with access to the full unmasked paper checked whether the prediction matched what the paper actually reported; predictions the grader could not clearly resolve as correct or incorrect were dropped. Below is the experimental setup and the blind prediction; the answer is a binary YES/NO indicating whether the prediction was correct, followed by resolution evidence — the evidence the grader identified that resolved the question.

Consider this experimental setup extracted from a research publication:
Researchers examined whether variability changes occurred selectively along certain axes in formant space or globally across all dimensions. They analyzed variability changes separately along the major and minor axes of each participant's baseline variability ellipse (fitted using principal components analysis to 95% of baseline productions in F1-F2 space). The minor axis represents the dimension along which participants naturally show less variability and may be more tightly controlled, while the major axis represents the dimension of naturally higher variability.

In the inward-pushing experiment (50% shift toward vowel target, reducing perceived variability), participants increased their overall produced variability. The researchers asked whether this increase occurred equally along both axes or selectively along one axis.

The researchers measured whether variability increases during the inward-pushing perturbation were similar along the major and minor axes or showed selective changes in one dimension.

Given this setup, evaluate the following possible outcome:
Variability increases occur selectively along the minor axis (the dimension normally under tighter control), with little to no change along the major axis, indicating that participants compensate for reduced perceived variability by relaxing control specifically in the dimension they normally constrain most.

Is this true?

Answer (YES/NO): NO